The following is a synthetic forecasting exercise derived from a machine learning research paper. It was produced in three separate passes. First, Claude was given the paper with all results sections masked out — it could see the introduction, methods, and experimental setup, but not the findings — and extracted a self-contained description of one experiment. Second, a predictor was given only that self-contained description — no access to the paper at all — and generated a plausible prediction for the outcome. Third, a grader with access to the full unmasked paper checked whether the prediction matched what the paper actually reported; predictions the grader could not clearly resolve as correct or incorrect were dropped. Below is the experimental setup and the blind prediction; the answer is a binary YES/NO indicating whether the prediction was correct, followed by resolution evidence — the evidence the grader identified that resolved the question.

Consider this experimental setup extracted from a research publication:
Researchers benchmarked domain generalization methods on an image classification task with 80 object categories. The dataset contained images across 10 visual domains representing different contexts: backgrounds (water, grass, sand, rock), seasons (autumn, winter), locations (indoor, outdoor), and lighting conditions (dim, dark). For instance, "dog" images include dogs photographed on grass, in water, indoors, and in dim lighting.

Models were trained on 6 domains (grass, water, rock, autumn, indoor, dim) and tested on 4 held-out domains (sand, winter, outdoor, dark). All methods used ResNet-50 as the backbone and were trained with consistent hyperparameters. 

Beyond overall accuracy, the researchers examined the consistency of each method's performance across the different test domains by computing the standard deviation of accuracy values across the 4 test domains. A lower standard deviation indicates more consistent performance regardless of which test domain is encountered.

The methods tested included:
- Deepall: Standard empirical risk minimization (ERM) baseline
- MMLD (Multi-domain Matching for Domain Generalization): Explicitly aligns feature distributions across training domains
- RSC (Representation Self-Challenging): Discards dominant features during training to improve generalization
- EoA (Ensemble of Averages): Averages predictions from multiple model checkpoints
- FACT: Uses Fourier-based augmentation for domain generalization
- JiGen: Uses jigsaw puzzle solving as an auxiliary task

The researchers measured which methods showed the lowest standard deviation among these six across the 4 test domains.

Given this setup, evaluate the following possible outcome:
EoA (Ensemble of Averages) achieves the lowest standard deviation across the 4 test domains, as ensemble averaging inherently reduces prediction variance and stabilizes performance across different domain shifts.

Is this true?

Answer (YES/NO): NO